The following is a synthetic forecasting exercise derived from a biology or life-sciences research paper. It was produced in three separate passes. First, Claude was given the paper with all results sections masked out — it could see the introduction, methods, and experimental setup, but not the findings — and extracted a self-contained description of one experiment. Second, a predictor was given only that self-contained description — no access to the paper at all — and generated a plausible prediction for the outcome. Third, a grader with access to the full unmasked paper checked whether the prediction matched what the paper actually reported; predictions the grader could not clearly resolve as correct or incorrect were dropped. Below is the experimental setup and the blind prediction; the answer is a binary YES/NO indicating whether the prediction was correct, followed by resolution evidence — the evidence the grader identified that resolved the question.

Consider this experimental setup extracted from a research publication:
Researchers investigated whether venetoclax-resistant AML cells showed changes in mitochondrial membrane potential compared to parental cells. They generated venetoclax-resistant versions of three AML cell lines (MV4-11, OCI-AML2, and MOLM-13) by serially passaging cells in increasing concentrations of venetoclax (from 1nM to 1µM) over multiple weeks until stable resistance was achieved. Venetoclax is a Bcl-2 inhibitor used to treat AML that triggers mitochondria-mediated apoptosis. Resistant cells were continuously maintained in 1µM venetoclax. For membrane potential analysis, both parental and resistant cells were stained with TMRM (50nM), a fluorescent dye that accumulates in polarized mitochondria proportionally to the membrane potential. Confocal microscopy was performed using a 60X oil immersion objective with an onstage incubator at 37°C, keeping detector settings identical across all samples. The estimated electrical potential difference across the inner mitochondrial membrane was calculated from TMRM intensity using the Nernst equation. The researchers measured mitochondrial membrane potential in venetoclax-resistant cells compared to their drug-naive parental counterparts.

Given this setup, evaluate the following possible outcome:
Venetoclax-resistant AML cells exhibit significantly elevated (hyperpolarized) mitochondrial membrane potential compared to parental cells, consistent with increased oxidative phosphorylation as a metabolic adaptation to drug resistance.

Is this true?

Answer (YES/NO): NO